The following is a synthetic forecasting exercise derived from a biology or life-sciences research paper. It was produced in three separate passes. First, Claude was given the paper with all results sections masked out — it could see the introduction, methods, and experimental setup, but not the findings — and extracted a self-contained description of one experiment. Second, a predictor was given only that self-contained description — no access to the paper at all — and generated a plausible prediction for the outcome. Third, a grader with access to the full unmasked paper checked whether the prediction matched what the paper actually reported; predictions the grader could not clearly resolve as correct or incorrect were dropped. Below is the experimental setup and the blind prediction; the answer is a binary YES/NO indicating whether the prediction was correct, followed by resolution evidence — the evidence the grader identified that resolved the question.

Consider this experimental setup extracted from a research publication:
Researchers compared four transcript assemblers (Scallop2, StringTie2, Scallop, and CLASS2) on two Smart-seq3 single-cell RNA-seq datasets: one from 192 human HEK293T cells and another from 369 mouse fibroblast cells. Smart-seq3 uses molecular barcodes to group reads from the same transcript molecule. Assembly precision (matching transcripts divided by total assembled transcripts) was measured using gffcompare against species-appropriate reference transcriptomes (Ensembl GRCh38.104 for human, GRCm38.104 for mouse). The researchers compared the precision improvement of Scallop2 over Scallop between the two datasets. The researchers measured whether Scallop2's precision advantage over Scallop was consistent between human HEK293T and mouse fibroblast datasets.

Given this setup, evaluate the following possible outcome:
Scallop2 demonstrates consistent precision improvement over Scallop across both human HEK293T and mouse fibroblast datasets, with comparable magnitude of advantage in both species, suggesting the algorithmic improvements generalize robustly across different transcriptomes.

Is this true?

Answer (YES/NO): NO